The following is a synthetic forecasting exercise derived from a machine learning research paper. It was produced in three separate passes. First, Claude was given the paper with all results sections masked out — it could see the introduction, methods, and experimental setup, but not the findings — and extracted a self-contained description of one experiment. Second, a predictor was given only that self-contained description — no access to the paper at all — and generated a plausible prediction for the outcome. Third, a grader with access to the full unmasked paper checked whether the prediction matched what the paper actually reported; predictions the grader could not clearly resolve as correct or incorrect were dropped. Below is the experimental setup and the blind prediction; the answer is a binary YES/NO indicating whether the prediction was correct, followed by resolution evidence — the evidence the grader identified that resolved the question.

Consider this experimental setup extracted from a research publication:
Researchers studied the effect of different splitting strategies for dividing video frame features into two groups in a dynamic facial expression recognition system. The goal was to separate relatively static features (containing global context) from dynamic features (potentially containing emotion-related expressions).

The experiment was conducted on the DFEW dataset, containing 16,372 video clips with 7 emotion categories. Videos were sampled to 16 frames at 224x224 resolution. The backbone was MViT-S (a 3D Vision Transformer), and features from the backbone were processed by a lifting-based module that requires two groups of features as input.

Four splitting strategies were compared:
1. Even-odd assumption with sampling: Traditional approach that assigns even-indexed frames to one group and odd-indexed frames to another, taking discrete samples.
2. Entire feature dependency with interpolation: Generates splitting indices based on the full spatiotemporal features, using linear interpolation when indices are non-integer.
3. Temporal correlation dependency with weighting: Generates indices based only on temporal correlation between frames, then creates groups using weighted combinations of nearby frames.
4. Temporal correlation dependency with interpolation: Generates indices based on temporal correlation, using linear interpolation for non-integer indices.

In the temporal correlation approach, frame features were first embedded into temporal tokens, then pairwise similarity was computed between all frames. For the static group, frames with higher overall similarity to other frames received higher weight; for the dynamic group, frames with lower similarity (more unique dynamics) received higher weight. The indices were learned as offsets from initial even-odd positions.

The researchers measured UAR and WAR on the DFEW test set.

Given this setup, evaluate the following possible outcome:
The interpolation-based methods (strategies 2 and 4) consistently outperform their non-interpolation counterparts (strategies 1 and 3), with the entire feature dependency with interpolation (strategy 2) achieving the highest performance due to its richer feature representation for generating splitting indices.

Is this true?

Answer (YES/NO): NO